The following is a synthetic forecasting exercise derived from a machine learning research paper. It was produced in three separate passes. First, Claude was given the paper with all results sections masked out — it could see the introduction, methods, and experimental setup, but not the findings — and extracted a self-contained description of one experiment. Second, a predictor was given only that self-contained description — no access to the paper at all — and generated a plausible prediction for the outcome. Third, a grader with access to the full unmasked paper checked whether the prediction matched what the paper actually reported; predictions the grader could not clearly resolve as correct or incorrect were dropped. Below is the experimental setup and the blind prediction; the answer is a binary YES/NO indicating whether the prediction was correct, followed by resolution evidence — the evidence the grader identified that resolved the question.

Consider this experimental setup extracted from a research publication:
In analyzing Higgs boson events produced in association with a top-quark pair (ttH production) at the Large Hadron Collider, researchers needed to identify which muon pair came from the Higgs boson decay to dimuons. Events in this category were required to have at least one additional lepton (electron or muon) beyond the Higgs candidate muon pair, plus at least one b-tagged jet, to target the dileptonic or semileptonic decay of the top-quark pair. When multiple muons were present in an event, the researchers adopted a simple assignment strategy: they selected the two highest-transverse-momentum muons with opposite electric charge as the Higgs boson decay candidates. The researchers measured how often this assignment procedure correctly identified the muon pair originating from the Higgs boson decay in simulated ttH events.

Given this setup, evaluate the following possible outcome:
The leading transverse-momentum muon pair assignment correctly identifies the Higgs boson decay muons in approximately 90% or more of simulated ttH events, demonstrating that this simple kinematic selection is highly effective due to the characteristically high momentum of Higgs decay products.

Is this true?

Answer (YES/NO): NO